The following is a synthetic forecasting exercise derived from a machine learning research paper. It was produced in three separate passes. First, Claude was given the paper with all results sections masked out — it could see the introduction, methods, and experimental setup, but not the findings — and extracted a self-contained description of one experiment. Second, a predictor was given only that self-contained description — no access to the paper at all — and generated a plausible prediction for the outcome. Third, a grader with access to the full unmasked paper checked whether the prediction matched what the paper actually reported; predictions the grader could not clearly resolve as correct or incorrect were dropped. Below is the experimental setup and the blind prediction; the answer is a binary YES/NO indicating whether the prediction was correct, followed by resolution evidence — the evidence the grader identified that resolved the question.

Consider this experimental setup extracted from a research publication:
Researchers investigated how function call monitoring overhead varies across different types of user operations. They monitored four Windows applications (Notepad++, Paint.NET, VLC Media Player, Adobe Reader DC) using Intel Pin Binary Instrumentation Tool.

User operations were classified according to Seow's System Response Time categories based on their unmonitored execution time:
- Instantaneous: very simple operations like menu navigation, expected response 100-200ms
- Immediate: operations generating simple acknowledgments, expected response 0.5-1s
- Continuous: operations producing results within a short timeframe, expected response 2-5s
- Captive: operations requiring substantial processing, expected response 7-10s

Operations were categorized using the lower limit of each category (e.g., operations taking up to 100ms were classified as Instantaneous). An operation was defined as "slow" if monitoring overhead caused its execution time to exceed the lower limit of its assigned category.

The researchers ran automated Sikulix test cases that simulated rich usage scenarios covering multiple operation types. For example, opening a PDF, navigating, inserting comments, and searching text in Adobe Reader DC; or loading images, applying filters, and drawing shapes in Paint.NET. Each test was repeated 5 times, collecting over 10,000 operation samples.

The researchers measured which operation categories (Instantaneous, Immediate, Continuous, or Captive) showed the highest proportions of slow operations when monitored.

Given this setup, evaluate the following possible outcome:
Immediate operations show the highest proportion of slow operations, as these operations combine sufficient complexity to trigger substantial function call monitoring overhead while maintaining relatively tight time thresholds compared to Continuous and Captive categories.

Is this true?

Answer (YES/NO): NO